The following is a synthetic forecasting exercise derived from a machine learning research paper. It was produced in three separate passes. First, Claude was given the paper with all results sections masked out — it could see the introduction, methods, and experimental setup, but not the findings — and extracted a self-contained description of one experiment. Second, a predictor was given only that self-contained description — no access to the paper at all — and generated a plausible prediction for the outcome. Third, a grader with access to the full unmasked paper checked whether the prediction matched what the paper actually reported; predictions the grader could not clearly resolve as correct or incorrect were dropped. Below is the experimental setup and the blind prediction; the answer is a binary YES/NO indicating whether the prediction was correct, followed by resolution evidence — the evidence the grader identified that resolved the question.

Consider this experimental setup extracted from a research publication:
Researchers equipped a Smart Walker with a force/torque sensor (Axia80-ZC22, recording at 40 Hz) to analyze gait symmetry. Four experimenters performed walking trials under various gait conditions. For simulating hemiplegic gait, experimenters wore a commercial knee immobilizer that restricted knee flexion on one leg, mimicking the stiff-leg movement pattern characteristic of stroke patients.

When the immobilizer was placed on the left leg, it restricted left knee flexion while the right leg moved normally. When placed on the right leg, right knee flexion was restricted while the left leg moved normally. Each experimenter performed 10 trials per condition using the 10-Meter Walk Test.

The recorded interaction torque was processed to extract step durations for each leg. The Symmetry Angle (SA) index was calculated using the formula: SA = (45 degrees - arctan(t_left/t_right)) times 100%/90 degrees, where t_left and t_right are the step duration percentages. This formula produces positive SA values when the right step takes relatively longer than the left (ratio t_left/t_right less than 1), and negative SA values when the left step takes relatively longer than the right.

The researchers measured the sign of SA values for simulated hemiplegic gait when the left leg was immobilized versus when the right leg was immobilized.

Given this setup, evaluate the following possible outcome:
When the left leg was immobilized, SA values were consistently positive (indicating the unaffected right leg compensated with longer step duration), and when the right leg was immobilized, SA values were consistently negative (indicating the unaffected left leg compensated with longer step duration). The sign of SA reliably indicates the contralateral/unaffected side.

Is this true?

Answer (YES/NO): NO